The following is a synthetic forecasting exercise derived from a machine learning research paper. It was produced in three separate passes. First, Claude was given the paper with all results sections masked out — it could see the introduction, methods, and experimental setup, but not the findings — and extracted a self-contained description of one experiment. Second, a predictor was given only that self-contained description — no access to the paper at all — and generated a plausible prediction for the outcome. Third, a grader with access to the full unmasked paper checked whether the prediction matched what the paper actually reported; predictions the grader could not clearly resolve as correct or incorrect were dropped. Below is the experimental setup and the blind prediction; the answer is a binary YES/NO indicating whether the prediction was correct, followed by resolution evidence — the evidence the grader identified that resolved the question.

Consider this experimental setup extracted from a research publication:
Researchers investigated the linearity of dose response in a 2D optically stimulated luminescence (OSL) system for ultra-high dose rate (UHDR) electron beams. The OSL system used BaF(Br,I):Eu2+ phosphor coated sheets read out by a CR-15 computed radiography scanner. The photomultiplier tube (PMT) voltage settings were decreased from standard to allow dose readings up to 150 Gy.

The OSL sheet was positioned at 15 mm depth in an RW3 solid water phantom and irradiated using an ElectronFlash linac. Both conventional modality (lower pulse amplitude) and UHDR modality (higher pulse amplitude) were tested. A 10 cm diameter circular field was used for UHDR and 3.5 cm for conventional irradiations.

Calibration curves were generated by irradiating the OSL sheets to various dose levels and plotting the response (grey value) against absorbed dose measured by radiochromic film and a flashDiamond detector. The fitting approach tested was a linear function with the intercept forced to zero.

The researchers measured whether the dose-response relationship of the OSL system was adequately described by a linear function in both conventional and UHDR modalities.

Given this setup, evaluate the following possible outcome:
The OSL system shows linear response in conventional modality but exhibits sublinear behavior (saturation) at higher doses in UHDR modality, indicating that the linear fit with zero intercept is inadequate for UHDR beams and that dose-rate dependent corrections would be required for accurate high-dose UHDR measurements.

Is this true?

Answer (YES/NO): NO